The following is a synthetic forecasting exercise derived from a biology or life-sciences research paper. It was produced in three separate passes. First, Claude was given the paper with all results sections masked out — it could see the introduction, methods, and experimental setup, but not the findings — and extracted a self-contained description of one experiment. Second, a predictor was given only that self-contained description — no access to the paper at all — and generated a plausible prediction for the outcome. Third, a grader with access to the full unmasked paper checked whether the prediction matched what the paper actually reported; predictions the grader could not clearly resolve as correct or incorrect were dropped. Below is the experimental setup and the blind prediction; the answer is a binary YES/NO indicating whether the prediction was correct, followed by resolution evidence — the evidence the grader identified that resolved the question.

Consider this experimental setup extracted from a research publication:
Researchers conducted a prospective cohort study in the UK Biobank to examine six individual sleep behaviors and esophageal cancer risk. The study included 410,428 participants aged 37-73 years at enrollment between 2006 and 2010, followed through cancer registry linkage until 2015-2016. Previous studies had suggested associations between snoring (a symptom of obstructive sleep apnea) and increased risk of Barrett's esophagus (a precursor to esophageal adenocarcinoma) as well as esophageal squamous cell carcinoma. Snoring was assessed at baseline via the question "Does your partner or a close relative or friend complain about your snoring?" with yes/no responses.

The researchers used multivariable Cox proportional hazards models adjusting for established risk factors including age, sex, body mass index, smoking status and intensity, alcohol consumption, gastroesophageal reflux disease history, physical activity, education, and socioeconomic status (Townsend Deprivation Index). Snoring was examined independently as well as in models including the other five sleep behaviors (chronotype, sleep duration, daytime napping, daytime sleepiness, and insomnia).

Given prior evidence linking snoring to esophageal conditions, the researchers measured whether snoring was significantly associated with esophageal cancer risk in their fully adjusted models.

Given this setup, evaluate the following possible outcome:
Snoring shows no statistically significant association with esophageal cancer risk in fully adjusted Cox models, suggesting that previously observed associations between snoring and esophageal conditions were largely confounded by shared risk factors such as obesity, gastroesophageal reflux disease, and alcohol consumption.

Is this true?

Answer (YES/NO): YES